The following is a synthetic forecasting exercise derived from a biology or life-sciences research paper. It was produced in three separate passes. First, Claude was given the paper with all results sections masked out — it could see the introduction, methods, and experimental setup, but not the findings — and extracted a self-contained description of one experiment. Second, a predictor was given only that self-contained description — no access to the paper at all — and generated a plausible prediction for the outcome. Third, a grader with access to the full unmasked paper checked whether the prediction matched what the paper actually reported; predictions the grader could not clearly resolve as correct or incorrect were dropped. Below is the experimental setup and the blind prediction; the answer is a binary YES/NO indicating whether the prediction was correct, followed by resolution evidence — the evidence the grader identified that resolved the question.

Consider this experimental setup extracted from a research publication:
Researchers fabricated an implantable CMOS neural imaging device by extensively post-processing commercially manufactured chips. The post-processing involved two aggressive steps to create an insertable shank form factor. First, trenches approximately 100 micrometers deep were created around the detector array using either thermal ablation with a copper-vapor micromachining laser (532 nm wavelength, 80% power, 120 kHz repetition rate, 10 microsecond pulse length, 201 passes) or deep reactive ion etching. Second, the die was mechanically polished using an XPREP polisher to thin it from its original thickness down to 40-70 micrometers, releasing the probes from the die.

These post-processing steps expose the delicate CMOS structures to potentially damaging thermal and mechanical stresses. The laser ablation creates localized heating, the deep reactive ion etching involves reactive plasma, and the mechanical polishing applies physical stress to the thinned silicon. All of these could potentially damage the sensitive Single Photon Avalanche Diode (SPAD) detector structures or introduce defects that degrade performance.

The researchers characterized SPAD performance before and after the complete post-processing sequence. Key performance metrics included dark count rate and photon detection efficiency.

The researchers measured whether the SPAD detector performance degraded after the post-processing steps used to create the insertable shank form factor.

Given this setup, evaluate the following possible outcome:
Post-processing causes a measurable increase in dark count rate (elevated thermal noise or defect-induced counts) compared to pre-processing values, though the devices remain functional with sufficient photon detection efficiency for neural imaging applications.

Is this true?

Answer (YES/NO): NO